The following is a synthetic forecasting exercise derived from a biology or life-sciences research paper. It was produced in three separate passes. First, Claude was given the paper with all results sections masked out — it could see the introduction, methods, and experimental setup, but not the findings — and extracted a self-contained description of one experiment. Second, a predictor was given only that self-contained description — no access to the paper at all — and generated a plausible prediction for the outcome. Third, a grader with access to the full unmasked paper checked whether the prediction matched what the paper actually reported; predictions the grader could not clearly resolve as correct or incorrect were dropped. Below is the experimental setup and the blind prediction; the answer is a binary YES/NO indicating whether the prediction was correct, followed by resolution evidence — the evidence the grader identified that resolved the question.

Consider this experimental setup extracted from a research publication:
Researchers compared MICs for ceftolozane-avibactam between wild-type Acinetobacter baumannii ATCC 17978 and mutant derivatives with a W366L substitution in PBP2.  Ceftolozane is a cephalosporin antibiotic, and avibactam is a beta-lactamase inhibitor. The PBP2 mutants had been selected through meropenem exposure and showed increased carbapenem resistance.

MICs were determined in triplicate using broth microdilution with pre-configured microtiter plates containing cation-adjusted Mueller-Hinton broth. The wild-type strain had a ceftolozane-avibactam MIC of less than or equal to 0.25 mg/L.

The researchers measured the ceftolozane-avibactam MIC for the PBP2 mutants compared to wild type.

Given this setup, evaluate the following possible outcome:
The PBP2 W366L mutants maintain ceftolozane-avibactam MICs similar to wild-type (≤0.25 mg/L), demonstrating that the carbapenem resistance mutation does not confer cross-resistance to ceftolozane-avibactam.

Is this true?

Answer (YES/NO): NO